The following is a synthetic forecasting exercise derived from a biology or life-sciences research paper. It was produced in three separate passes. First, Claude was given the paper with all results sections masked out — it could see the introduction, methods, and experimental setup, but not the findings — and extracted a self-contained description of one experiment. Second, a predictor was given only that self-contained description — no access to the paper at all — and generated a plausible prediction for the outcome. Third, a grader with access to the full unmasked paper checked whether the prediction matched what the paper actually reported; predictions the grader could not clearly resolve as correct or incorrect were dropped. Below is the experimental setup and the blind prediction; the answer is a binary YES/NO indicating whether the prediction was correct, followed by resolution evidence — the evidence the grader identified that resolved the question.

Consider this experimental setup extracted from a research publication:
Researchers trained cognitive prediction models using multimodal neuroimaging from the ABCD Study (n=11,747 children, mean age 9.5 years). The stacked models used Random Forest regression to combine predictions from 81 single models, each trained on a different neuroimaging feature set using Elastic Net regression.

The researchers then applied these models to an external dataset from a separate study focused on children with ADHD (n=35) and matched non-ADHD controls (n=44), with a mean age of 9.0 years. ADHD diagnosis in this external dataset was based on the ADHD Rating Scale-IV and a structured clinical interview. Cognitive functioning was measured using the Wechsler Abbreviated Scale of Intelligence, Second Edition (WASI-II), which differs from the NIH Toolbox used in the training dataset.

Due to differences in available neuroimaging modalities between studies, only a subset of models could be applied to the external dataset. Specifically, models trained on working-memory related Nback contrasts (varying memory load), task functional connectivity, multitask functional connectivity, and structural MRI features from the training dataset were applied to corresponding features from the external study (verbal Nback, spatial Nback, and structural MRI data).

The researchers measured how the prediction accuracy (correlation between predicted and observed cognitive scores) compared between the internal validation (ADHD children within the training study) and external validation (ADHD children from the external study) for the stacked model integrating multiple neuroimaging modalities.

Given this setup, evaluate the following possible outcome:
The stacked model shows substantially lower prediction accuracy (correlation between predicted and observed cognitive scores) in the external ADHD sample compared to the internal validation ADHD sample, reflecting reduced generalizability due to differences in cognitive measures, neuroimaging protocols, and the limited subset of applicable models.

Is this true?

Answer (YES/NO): NO